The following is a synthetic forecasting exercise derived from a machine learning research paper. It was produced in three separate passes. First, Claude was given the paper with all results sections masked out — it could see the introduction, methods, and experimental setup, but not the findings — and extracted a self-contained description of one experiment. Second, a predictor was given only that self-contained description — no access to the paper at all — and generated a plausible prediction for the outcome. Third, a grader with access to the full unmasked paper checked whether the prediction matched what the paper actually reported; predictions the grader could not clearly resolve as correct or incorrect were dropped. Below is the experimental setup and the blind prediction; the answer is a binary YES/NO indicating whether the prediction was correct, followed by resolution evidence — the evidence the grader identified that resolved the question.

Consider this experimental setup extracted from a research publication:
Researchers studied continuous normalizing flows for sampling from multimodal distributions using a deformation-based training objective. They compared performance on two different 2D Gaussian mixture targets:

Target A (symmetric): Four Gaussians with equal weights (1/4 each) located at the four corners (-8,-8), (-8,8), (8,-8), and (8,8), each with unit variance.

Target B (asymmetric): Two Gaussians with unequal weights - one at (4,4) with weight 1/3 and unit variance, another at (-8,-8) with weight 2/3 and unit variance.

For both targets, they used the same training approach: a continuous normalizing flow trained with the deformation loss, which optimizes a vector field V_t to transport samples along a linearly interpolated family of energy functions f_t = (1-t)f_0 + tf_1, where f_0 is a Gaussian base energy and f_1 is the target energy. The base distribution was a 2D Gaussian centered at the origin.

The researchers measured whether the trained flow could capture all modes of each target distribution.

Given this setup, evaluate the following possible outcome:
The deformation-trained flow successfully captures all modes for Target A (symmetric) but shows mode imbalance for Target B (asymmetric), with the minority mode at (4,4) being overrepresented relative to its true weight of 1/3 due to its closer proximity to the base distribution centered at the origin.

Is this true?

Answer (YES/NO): NO